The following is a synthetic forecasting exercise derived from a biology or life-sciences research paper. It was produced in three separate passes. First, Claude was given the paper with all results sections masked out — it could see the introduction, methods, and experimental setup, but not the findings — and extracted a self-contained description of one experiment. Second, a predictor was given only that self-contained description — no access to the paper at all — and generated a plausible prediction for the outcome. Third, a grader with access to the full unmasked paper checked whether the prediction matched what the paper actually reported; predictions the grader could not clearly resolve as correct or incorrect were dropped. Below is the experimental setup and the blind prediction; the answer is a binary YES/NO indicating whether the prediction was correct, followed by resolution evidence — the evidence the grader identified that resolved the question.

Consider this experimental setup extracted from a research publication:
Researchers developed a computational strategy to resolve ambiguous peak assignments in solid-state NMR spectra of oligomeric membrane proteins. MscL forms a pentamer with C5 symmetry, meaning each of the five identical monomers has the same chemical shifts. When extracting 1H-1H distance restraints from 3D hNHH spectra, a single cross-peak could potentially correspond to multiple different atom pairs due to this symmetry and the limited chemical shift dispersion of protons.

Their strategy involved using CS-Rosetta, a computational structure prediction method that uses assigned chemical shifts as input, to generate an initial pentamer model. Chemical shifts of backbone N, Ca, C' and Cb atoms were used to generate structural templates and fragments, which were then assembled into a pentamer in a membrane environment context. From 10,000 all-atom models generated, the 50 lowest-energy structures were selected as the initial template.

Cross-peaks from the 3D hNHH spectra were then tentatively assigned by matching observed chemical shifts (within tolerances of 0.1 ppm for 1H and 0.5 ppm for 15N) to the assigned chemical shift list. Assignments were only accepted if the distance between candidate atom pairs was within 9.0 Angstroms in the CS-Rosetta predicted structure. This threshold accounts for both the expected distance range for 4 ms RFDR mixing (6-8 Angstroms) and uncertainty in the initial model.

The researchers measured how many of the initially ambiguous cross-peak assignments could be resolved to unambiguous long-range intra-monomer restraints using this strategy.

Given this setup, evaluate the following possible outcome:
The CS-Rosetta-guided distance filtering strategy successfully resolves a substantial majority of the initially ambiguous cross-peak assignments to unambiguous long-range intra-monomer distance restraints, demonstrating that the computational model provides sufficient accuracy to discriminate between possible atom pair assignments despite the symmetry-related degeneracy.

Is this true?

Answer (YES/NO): YES